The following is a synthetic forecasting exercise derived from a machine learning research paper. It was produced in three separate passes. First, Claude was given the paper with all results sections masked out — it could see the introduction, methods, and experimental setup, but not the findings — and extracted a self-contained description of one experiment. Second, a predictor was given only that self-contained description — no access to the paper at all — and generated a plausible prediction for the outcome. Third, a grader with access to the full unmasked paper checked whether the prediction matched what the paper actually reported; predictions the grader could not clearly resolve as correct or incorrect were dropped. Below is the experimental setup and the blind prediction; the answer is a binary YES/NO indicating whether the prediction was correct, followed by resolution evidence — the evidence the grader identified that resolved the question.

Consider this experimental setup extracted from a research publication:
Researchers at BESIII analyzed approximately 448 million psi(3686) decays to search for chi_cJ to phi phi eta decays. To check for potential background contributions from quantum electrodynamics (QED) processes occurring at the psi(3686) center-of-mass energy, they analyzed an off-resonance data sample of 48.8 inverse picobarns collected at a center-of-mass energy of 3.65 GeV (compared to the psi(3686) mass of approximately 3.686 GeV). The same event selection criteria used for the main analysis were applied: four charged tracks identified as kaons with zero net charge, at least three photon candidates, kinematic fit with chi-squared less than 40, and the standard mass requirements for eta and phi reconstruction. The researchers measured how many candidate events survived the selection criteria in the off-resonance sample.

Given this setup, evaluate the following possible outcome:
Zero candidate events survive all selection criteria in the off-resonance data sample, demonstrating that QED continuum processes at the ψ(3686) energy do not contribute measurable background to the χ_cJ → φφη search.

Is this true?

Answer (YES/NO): YES